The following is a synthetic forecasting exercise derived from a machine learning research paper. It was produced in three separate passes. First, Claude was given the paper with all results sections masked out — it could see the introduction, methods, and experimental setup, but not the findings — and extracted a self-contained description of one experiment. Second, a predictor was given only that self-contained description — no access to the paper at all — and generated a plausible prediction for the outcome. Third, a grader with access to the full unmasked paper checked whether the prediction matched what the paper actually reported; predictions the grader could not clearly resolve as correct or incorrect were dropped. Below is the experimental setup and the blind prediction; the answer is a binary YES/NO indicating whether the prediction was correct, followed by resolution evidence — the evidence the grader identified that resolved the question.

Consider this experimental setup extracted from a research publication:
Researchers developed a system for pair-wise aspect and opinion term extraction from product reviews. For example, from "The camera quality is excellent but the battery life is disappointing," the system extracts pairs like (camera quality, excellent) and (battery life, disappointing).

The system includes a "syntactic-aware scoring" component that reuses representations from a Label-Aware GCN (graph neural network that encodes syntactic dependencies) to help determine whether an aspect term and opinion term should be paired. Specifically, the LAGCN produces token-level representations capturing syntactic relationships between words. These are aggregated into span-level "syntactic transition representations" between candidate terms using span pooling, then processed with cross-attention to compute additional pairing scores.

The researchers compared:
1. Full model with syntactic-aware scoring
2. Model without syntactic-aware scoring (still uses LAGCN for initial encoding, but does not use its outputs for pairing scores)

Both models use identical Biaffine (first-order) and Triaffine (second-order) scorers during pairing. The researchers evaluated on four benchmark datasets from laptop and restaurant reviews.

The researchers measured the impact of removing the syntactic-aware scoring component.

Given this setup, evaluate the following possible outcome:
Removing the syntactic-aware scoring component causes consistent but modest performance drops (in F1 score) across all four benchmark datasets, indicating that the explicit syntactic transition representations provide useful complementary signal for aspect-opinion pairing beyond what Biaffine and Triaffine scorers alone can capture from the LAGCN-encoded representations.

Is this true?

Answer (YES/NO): YES